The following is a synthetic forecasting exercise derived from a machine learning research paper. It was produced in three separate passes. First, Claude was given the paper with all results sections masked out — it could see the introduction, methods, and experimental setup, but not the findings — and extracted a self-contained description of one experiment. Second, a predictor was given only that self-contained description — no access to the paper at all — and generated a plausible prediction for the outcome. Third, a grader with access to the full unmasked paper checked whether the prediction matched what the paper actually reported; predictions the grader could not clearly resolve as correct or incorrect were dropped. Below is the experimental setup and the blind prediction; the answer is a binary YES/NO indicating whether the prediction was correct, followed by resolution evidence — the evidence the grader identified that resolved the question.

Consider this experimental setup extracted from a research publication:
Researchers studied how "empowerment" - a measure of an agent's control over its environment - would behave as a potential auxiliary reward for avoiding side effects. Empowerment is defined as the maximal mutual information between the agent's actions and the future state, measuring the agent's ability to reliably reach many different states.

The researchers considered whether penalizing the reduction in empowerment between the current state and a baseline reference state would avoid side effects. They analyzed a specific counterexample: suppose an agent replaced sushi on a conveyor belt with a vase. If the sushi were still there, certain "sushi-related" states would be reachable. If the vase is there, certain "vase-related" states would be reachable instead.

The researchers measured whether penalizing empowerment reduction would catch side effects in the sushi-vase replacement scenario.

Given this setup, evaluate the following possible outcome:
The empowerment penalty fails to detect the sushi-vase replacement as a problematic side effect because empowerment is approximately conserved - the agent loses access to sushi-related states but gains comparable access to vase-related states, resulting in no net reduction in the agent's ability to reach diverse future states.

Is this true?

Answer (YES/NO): YES